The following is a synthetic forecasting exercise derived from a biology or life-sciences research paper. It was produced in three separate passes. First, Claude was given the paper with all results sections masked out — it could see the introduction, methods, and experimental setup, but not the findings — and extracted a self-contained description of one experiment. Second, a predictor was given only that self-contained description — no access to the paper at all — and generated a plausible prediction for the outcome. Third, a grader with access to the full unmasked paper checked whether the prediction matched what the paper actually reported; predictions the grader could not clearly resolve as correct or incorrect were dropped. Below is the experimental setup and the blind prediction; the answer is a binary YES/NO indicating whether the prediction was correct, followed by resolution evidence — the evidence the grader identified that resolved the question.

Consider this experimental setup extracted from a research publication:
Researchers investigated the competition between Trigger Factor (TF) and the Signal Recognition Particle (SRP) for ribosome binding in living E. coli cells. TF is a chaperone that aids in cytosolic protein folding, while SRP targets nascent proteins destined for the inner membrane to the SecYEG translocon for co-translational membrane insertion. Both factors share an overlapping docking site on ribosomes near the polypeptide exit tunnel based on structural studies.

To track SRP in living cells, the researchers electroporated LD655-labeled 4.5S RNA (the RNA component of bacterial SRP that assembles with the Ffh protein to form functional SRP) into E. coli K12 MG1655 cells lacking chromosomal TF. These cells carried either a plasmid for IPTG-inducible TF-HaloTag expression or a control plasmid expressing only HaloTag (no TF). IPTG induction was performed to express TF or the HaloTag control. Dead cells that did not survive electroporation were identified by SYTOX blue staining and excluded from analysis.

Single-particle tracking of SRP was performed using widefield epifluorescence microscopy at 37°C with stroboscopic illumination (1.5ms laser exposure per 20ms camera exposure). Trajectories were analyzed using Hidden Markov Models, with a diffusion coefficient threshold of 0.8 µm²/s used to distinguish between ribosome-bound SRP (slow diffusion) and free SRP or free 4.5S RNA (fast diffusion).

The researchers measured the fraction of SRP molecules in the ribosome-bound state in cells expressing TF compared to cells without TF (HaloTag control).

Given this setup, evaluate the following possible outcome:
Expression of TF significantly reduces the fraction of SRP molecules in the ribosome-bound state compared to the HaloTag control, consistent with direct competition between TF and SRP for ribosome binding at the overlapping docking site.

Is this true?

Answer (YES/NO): YES